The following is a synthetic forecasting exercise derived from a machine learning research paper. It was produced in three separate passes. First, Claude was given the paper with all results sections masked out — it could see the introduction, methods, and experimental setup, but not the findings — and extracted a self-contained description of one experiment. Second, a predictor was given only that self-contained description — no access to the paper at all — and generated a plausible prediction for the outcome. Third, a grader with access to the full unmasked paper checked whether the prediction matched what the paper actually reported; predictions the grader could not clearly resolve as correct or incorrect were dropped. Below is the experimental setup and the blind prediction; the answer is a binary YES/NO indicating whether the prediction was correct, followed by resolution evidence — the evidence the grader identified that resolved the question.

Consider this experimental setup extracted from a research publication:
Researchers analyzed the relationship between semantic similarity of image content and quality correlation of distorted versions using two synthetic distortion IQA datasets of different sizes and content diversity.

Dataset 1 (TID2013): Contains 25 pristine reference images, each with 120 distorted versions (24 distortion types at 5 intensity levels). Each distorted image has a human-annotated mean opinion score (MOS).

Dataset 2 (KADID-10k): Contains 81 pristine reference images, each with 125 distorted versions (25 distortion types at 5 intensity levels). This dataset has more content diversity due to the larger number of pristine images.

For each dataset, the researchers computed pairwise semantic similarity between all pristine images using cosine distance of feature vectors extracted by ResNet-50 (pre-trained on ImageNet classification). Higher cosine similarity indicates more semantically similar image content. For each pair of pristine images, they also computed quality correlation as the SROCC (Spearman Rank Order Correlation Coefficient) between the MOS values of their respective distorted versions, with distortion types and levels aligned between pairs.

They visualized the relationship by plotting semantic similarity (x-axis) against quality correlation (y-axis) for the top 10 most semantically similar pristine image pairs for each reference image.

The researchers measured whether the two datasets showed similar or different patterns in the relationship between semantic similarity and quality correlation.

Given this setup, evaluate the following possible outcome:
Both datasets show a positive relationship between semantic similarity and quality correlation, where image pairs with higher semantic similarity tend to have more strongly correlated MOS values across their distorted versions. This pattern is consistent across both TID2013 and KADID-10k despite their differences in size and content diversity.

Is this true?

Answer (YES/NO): YES